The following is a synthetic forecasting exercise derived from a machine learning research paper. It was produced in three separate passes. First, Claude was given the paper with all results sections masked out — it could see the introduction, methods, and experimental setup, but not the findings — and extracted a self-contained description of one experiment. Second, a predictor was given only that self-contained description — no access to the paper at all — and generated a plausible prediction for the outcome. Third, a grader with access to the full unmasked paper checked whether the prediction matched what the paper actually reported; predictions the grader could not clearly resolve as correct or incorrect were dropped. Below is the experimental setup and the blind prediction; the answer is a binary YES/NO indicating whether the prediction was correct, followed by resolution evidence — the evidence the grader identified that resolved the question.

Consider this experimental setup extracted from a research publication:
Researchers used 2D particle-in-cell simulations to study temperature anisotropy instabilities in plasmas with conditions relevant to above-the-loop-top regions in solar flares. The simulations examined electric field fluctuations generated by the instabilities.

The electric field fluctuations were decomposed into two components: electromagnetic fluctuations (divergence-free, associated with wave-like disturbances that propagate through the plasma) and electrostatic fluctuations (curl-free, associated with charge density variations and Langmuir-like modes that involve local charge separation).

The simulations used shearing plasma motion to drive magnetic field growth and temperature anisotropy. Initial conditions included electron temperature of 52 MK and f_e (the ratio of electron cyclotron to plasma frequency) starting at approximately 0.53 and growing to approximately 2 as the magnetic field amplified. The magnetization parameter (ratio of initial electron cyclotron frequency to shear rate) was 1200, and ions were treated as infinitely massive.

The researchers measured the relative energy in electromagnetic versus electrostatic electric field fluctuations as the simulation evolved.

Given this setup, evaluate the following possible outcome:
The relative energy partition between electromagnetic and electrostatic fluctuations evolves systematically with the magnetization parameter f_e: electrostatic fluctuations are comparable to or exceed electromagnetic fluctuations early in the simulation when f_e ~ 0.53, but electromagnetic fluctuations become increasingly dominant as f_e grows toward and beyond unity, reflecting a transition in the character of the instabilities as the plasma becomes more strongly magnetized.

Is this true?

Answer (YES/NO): YES